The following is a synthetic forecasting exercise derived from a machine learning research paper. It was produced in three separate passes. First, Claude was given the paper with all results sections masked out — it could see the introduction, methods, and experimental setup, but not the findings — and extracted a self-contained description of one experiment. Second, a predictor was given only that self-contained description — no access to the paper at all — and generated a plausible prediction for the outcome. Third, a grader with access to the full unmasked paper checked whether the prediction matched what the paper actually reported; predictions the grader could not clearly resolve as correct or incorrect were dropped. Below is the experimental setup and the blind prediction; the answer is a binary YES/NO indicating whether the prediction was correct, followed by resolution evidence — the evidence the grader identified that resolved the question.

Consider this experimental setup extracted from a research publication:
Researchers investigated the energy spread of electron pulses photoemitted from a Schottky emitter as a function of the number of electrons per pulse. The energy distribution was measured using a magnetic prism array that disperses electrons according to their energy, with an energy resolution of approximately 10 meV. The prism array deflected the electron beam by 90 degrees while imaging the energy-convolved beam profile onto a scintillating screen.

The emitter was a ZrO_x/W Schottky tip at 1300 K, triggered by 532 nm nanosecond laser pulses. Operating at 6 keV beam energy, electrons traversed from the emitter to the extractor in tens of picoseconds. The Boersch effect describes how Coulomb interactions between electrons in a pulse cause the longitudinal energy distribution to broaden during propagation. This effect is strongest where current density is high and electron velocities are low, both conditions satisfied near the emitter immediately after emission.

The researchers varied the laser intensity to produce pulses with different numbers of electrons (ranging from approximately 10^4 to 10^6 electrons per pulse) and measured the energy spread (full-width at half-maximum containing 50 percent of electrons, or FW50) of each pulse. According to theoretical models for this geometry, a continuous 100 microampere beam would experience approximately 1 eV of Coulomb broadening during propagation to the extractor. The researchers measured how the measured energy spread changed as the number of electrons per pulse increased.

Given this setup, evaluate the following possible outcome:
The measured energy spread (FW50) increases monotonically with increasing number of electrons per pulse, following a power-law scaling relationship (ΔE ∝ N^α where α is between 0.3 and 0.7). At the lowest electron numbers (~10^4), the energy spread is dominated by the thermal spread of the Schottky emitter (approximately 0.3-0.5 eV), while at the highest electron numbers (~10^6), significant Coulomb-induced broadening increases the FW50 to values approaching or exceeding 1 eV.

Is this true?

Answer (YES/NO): NO